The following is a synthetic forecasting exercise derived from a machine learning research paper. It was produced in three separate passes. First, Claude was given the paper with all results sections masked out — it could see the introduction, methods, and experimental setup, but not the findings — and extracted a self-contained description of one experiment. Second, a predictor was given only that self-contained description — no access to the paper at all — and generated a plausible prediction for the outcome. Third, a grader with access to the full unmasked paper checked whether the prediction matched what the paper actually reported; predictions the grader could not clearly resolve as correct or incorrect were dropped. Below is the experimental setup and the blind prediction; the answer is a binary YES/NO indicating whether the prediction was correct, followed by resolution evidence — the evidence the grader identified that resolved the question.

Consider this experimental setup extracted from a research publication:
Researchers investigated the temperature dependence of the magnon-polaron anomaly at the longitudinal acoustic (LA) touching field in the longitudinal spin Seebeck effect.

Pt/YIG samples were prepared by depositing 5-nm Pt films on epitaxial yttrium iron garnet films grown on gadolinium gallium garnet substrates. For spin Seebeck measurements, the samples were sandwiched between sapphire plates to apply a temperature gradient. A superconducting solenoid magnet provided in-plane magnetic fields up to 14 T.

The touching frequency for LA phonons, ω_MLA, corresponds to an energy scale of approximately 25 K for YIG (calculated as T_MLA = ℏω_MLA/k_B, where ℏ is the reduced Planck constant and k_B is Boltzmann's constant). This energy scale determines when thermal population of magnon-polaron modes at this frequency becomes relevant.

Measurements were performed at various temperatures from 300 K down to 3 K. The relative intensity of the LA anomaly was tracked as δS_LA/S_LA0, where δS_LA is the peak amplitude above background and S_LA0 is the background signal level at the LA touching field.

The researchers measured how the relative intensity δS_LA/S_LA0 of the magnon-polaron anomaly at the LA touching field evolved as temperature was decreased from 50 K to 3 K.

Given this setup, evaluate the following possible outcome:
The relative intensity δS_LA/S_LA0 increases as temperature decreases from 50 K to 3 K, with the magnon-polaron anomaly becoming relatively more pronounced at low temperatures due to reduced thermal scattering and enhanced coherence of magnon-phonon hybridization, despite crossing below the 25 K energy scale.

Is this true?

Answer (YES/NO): NO